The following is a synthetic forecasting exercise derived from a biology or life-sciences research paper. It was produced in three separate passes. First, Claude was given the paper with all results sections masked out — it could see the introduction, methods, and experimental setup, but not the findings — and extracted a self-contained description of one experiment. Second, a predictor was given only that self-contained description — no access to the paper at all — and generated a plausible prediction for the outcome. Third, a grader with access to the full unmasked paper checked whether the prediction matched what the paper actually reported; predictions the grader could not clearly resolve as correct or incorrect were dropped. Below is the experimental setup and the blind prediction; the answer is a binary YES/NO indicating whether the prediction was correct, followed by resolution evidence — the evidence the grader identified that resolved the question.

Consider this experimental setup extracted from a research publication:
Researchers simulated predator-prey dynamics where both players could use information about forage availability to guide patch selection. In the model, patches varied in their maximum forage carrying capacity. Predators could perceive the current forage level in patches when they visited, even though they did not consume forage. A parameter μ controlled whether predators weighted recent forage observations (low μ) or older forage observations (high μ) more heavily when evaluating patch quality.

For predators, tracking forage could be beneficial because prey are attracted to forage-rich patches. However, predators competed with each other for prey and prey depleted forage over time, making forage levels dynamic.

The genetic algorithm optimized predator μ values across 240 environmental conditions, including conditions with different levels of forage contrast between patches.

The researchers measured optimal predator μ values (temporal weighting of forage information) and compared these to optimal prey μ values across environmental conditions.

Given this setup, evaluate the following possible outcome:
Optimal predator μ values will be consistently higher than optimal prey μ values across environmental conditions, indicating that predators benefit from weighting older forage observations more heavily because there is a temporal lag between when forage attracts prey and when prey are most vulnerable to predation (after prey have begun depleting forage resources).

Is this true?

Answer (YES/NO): NO